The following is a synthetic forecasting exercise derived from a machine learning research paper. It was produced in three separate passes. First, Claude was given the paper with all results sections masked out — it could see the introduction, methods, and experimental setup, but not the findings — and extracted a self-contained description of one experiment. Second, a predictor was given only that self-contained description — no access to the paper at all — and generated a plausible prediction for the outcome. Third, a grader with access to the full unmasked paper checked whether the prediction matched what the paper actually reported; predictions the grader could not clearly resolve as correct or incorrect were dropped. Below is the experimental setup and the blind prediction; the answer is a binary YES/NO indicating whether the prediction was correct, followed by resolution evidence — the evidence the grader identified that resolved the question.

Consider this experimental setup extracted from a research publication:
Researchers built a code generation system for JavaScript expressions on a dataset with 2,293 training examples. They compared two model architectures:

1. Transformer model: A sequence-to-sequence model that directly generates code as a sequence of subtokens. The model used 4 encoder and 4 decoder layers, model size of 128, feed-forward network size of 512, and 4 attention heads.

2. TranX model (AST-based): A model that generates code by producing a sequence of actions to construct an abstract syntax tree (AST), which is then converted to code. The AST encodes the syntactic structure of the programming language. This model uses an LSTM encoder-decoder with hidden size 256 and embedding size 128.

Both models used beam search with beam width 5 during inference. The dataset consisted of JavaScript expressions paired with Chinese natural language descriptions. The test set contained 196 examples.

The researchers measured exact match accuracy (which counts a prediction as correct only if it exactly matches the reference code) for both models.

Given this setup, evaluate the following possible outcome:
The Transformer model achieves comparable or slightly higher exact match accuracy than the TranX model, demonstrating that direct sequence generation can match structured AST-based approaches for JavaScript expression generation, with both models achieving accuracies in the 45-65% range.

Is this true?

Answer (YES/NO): NO